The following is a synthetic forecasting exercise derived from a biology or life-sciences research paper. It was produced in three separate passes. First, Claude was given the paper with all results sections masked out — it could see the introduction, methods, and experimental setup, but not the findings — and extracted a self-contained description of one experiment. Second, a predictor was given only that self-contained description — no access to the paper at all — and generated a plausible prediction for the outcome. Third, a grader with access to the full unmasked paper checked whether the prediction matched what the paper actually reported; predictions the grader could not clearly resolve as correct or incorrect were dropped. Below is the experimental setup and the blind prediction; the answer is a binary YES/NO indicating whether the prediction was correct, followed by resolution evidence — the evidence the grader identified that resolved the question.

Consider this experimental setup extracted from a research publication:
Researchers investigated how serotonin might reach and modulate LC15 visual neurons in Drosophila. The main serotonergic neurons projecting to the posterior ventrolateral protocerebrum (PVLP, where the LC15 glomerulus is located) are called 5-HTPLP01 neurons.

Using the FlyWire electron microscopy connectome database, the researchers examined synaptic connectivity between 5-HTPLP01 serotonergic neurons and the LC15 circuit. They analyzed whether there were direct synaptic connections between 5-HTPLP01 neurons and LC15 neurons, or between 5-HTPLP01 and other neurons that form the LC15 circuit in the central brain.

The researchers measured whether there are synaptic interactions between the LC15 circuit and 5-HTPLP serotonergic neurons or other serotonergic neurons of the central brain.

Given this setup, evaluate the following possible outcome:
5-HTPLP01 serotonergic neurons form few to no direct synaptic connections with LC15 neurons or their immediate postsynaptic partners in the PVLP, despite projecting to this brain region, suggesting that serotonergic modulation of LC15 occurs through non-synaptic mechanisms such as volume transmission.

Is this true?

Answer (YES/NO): YES